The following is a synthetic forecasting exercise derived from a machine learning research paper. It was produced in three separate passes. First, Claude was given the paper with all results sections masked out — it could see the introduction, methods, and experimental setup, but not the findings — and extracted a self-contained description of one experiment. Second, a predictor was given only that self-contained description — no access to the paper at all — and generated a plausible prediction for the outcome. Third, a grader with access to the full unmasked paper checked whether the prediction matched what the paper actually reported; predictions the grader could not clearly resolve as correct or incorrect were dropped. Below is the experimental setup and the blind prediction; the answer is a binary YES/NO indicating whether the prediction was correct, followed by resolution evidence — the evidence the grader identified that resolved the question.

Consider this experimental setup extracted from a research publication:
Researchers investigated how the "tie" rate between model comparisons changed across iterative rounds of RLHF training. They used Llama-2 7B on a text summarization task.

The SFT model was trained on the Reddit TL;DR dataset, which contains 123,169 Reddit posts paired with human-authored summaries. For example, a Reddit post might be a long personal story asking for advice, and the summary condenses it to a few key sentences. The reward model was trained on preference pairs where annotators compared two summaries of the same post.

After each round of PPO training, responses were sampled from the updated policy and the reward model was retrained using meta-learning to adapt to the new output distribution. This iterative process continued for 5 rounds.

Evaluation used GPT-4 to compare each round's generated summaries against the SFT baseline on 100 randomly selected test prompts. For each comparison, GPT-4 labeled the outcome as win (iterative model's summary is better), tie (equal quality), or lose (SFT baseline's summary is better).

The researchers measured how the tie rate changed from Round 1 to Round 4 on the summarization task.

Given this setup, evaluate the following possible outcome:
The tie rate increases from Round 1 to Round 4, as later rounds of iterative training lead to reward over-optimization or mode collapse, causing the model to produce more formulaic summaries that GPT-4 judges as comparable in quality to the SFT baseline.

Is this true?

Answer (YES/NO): NO